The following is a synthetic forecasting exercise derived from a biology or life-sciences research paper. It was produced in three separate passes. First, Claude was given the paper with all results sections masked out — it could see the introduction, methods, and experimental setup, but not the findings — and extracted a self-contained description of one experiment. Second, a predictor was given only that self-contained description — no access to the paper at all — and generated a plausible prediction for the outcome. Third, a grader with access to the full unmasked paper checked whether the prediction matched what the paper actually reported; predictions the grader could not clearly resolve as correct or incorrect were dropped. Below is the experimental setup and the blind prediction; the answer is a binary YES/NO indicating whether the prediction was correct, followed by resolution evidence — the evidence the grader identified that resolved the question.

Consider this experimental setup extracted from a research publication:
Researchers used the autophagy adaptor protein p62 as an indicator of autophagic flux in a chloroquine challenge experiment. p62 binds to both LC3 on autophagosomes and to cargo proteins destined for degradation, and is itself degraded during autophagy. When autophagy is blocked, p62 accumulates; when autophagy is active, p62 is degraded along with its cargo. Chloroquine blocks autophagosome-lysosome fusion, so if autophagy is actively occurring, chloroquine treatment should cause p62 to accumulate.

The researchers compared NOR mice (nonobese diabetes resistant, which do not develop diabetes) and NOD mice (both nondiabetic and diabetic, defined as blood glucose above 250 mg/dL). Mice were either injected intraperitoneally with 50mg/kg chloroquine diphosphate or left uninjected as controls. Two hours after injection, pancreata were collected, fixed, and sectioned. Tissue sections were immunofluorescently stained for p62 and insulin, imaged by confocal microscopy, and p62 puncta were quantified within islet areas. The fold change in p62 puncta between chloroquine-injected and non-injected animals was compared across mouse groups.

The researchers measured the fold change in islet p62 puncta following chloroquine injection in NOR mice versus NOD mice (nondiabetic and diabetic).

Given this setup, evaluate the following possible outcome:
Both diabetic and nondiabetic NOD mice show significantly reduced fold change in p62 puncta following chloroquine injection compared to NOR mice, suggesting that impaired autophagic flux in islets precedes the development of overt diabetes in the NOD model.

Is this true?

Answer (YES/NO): YES